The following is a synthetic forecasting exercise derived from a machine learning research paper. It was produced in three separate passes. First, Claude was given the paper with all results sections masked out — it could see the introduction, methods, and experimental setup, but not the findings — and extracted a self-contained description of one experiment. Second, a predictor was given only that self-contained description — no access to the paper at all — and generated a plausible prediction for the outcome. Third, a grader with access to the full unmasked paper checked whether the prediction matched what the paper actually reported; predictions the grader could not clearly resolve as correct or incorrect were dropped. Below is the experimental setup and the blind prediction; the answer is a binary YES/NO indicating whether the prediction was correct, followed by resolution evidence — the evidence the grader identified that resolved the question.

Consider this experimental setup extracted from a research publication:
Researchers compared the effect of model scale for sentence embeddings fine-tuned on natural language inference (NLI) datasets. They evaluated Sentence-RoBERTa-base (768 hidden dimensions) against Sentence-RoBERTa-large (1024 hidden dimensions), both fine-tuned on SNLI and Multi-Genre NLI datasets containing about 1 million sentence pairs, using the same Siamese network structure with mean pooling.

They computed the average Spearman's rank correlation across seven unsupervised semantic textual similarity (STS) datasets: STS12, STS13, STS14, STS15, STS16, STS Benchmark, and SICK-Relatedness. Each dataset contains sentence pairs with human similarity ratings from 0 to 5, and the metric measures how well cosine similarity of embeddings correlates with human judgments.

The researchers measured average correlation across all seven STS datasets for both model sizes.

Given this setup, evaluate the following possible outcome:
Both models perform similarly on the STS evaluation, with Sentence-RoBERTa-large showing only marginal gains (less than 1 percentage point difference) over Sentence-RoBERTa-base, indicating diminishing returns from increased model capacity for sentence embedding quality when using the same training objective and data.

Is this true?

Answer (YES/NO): NO